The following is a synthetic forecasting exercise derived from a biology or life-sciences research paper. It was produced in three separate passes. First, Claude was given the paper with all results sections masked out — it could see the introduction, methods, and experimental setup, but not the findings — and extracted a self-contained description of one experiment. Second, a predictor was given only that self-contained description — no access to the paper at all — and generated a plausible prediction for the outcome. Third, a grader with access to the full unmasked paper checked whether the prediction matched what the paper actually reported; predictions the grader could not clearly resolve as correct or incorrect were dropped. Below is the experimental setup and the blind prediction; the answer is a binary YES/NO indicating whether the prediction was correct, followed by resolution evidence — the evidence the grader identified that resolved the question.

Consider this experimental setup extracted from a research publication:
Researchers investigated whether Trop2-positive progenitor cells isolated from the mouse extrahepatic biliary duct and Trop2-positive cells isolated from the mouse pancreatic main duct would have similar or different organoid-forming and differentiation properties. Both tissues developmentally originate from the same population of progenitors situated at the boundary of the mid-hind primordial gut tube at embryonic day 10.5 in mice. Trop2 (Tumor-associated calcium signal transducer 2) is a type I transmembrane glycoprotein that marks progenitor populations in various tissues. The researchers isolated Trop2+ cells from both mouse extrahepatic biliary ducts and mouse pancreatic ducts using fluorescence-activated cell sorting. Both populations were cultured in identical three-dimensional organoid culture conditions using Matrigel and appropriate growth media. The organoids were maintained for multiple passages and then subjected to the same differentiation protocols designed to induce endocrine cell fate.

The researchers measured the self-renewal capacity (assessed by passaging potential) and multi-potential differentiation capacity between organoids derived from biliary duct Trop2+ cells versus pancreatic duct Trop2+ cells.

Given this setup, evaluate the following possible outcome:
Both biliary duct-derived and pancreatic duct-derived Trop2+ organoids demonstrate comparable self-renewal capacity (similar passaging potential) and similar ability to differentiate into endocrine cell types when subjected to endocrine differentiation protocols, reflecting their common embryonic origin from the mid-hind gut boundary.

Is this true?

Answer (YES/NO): YES